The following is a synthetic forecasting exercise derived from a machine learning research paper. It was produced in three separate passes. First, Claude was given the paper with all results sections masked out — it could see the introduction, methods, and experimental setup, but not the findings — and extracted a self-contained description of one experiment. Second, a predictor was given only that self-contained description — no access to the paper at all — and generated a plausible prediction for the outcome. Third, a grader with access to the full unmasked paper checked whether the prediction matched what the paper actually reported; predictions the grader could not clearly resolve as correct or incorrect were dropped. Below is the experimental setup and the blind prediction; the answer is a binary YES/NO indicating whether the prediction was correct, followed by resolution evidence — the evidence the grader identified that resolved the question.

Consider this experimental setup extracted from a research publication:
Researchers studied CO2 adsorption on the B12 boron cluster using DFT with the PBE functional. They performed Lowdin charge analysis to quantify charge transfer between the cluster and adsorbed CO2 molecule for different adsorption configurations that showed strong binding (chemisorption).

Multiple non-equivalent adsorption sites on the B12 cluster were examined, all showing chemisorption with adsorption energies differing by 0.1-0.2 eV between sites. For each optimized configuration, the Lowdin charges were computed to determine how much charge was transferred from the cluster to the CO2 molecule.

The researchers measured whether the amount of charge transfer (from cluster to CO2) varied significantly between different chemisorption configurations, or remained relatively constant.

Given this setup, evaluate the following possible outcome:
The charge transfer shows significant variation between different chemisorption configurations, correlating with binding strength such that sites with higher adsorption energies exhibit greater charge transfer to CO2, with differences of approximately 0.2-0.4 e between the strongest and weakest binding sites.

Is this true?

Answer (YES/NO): NO